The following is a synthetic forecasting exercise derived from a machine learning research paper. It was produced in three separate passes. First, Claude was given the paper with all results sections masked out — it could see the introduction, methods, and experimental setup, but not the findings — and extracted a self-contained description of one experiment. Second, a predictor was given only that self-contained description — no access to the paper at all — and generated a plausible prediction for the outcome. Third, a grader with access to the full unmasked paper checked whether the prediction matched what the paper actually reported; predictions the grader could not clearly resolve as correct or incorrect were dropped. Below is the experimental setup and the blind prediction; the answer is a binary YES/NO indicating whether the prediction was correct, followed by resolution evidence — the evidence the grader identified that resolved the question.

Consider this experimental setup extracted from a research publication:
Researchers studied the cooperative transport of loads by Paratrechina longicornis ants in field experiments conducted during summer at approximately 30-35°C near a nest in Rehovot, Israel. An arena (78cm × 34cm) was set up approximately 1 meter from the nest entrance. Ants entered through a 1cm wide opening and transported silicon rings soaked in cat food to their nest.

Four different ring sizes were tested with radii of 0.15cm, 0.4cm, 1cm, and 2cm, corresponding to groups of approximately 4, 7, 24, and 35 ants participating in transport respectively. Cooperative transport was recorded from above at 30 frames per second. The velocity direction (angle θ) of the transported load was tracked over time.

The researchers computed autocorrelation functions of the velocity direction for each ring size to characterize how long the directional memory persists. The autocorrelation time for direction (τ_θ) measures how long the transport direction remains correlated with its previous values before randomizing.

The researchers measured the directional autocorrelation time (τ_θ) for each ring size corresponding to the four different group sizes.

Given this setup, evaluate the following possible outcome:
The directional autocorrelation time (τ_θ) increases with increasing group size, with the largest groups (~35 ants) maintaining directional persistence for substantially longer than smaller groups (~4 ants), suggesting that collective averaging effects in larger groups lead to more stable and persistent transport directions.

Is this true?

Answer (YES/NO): YES